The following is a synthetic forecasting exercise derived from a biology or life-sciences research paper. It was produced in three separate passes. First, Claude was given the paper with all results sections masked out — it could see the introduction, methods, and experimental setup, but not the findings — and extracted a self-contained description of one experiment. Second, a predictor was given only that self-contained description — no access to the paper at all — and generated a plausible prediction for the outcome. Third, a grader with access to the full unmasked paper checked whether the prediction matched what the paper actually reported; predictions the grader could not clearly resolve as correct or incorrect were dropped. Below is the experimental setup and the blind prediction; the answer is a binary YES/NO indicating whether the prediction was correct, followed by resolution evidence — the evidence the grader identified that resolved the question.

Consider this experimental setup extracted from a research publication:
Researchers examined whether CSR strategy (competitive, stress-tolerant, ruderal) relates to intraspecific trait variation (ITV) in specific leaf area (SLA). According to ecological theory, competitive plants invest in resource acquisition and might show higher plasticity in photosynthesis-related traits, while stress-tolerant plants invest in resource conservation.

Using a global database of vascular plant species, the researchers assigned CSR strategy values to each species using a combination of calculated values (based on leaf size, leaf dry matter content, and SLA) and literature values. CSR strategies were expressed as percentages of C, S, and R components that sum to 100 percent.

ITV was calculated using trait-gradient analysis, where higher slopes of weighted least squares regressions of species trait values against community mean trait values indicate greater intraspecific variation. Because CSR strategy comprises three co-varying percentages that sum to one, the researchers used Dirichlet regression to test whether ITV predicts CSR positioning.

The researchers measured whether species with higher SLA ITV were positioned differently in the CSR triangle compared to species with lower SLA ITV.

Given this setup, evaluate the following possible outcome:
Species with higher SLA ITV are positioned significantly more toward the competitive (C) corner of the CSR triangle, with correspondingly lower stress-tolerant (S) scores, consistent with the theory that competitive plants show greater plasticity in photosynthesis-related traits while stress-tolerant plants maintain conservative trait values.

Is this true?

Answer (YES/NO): NO